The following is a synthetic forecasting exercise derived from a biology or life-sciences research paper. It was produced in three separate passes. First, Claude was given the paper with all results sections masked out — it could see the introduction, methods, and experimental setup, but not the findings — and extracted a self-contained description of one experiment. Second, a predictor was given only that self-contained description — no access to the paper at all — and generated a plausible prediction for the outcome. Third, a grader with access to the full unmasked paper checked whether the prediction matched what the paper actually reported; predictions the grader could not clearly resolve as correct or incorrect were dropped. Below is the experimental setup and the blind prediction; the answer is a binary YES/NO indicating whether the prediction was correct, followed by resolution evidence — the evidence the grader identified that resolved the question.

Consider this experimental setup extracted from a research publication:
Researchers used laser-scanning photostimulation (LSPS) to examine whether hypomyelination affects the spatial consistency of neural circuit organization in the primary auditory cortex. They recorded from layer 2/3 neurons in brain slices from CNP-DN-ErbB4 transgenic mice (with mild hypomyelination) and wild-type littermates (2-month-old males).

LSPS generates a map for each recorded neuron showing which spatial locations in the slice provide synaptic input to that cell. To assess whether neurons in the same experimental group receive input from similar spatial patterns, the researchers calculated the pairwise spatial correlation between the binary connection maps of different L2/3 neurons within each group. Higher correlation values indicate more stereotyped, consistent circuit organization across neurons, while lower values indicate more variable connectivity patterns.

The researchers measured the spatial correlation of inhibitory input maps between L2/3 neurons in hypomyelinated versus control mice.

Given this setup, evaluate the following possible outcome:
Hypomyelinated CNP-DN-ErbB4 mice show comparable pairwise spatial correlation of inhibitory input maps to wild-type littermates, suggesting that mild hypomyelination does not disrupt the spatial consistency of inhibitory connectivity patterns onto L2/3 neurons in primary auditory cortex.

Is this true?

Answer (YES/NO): NO